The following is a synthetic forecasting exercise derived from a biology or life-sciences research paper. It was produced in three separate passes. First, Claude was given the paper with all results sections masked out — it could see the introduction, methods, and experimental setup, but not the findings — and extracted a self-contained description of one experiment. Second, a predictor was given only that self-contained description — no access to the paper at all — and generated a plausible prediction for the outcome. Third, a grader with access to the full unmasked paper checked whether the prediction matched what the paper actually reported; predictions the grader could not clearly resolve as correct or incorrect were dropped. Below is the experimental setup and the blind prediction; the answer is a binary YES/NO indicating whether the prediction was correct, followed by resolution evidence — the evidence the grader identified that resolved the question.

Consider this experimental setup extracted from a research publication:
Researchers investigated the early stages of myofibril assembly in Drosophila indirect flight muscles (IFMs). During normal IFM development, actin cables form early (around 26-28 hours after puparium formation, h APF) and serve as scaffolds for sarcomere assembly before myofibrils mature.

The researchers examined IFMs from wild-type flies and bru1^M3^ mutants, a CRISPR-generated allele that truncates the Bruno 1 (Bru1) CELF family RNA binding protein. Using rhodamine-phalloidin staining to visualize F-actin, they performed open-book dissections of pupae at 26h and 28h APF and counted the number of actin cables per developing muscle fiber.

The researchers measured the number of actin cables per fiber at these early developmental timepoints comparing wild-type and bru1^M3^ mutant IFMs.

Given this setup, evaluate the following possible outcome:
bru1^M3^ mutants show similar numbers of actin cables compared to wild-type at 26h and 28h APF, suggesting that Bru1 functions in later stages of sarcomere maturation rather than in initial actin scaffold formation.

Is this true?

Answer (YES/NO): NO